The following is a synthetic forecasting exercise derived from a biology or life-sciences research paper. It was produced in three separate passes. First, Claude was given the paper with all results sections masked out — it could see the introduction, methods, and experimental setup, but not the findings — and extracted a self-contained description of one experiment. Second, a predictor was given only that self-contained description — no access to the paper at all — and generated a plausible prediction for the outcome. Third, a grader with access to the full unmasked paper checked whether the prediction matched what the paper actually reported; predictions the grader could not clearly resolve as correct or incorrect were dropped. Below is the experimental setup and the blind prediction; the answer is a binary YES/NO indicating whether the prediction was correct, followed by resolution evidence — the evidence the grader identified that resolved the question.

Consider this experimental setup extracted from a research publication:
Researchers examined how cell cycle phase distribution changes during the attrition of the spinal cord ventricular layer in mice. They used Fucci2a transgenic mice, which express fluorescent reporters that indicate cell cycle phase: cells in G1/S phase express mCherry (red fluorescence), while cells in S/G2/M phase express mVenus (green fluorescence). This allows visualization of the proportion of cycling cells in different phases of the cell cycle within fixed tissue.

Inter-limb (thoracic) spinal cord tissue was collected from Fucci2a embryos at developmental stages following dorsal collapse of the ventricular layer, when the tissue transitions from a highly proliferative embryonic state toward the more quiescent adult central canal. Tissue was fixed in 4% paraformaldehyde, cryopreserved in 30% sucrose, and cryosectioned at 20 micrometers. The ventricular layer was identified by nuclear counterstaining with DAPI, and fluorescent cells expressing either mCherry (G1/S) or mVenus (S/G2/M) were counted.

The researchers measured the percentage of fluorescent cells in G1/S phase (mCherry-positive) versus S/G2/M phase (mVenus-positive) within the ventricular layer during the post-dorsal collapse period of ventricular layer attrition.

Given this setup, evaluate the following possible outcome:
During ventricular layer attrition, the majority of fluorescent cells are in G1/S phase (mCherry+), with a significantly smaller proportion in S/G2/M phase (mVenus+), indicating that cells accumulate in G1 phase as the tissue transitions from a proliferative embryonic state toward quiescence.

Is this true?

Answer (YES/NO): YES